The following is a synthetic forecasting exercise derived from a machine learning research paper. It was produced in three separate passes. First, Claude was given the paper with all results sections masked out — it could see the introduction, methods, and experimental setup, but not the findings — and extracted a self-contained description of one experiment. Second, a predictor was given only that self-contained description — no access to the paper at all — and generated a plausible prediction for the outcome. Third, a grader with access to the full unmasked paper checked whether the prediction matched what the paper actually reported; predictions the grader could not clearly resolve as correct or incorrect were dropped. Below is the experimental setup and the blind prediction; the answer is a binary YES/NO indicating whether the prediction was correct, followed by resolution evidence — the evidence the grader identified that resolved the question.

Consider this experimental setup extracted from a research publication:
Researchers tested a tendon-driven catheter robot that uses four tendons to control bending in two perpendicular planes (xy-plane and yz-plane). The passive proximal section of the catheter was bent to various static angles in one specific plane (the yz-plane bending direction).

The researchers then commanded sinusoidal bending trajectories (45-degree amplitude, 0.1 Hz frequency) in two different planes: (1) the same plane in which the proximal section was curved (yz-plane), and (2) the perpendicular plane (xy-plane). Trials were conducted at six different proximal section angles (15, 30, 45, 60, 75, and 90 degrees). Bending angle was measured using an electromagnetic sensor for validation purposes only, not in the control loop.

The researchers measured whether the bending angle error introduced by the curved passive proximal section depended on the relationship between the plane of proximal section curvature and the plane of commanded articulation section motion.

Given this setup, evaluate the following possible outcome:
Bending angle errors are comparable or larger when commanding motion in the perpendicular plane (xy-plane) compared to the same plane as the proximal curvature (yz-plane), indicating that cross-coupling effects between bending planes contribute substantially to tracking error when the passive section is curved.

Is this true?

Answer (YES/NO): NO